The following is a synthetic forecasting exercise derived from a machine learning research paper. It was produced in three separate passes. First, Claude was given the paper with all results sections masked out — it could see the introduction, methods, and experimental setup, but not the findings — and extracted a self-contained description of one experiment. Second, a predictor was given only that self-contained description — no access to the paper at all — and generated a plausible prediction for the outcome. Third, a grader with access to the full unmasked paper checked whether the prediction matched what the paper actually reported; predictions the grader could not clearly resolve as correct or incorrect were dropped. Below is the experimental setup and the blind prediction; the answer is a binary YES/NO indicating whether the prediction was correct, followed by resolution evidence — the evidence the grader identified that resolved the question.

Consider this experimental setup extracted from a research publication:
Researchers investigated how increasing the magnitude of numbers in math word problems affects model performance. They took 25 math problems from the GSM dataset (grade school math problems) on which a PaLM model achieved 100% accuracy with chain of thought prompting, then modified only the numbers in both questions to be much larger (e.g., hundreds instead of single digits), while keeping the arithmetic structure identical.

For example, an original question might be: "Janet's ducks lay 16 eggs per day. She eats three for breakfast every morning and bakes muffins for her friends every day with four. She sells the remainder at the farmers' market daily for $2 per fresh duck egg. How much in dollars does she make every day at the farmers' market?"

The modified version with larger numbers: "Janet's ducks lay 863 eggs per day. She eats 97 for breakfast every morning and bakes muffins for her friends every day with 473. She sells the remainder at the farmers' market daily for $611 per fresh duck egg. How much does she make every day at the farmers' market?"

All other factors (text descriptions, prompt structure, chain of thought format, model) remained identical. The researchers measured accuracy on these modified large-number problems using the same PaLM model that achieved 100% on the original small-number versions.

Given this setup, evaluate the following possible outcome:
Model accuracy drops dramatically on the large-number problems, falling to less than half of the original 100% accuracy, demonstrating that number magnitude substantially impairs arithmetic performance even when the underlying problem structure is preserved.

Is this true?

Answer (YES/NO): YES